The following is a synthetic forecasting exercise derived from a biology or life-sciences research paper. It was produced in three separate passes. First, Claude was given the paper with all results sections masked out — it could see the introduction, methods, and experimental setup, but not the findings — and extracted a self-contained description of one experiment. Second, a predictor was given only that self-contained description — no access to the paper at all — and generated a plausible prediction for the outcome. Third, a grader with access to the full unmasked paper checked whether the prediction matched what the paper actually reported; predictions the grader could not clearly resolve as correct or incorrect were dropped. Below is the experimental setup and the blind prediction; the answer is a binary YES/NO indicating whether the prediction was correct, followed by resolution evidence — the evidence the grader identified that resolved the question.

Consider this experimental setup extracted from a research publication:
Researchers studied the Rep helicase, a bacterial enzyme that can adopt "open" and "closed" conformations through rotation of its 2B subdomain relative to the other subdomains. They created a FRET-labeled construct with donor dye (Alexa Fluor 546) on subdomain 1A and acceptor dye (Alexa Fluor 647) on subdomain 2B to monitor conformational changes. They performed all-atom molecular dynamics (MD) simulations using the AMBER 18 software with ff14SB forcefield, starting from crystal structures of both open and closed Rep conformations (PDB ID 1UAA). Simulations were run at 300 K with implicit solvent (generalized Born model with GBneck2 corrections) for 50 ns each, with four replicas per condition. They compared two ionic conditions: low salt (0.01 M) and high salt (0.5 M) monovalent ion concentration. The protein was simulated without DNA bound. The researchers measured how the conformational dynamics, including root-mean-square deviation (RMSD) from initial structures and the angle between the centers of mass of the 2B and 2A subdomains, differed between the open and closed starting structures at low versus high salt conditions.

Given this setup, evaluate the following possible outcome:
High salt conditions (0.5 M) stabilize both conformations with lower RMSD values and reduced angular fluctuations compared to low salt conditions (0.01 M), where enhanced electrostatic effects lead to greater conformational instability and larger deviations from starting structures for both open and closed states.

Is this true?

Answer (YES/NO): NO